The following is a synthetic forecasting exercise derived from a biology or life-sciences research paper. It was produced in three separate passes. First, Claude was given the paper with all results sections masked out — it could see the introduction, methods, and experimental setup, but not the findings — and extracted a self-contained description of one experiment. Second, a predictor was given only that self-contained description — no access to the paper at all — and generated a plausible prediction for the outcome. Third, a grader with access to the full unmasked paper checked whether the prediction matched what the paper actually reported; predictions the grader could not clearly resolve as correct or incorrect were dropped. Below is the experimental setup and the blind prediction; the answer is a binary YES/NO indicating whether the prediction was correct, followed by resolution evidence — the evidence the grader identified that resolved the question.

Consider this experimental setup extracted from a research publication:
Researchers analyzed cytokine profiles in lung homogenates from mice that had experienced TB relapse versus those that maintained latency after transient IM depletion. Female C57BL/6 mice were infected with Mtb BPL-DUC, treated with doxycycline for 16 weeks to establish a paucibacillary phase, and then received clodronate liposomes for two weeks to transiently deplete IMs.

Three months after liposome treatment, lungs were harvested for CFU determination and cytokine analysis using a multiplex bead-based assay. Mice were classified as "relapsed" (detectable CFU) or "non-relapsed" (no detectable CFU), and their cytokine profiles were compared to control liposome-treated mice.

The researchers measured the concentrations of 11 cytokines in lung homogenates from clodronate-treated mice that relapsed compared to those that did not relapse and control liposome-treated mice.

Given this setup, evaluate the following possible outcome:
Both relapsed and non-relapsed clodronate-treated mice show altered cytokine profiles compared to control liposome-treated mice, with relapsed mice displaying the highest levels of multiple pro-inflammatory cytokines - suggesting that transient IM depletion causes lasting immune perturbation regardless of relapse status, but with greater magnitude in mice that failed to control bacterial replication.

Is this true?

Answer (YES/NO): NO